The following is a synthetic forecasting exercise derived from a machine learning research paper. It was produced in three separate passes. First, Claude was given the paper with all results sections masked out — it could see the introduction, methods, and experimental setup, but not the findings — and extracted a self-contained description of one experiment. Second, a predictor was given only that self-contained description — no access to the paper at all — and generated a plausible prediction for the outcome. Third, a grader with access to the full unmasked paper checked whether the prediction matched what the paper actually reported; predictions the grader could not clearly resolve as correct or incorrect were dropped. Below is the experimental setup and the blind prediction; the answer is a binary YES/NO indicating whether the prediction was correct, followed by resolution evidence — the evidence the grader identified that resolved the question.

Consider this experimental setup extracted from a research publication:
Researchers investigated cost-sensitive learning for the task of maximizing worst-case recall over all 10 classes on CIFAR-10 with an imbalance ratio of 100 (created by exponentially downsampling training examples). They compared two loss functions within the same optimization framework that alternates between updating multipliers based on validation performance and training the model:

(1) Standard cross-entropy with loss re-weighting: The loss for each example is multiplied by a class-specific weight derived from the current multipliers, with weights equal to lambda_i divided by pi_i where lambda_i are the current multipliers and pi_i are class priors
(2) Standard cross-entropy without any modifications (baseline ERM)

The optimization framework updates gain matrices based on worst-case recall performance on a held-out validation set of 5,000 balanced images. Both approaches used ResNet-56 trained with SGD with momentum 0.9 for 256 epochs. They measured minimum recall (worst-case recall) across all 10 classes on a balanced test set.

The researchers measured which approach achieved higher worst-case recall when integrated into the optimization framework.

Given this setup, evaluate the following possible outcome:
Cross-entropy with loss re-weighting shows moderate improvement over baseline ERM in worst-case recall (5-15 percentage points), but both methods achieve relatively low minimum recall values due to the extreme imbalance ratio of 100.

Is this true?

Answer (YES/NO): NO